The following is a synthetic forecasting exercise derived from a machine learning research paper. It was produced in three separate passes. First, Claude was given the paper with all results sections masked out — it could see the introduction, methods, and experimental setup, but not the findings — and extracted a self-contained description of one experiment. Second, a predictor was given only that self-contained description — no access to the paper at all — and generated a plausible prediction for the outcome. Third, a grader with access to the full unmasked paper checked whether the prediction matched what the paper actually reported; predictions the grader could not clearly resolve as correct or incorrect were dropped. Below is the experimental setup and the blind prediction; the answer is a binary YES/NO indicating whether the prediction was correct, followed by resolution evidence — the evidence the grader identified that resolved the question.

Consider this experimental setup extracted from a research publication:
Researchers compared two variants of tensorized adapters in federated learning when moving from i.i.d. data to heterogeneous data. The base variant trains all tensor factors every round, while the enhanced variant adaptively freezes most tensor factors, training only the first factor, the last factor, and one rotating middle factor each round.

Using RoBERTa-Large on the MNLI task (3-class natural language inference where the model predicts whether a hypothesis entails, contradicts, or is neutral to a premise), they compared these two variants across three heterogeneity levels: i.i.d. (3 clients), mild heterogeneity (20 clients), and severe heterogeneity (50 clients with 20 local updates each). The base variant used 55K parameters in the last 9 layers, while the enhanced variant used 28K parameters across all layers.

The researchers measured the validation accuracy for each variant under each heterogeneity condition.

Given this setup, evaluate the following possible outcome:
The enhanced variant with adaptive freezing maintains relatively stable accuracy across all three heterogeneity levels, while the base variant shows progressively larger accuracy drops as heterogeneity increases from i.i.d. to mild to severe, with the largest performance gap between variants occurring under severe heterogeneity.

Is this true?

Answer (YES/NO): NO